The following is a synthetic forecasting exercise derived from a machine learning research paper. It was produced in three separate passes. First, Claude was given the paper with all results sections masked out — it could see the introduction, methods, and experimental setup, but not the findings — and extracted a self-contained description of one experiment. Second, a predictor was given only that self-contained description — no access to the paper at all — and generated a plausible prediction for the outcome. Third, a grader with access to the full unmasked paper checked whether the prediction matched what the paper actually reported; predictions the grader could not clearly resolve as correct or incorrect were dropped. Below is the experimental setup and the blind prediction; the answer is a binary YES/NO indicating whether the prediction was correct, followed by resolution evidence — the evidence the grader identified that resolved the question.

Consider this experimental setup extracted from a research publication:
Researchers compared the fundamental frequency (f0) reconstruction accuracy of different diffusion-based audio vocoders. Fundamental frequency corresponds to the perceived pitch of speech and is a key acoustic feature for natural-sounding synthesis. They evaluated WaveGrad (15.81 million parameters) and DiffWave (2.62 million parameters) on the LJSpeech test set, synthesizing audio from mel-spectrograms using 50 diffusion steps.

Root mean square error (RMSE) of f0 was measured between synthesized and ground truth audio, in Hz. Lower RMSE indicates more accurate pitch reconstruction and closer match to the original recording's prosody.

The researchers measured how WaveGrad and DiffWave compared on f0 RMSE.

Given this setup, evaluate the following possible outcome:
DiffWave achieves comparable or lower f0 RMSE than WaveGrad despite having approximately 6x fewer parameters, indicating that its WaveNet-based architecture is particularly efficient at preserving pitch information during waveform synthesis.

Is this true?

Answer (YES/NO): NO